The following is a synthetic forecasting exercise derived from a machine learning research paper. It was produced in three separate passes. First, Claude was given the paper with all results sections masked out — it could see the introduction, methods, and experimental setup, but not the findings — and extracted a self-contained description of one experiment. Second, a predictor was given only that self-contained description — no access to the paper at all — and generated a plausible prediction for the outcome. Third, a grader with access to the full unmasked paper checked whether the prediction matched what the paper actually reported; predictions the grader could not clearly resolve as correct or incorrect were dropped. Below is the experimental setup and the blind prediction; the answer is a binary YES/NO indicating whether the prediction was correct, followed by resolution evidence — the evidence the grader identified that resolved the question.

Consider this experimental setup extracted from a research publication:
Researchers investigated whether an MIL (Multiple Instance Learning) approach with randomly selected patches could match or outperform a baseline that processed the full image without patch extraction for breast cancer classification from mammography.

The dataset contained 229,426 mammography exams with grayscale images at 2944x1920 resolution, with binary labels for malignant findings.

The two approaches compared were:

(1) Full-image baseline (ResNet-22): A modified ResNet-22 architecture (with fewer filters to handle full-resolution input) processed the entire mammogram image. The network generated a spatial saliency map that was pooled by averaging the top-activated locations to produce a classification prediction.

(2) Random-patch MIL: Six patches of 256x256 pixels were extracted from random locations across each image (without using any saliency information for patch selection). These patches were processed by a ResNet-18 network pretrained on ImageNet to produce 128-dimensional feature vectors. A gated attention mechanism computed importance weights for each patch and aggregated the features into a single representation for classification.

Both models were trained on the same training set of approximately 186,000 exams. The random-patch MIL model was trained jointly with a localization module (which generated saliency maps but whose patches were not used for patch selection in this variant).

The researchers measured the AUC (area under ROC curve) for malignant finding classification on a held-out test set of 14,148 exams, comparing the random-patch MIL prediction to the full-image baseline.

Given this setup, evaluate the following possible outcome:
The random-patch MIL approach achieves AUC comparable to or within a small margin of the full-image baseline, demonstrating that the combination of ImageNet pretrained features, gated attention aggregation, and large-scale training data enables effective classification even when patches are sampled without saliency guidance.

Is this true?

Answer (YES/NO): NO